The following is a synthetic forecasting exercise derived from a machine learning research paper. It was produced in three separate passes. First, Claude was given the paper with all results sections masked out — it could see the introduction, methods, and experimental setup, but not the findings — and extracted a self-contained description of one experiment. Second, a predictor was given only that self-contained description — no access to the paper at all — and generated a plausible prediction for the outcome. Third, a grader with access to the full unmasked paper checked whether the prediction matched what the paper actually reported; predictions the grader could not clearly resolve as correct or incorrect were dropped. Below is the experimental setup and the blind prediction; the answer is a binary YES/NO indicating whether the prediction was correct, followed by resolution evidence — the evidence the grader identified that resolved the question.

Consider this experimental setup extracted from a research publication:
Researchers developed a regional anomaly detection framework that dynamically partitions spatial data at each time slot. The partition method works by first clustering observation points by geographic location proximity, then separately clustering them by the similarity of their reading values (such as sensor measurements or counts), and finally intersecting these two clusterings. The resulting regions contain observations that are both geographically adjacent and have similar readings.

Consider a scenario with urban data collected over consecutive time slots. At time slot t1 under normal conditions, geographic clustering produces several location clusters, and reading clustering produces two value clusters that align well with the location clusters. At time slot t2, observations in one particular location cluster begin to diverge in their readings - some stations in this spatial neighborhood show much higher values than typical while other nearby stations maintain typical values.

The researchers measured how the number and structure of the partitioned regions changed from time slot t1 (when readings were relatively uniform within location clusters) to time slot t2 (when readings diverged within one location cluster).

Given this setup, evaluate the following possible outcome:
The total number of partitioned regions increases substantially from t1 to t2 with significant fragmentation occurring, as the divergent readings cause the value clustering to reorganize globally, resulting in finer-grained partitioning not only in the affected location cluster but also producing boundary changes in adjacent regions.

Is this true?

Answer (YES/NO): NO